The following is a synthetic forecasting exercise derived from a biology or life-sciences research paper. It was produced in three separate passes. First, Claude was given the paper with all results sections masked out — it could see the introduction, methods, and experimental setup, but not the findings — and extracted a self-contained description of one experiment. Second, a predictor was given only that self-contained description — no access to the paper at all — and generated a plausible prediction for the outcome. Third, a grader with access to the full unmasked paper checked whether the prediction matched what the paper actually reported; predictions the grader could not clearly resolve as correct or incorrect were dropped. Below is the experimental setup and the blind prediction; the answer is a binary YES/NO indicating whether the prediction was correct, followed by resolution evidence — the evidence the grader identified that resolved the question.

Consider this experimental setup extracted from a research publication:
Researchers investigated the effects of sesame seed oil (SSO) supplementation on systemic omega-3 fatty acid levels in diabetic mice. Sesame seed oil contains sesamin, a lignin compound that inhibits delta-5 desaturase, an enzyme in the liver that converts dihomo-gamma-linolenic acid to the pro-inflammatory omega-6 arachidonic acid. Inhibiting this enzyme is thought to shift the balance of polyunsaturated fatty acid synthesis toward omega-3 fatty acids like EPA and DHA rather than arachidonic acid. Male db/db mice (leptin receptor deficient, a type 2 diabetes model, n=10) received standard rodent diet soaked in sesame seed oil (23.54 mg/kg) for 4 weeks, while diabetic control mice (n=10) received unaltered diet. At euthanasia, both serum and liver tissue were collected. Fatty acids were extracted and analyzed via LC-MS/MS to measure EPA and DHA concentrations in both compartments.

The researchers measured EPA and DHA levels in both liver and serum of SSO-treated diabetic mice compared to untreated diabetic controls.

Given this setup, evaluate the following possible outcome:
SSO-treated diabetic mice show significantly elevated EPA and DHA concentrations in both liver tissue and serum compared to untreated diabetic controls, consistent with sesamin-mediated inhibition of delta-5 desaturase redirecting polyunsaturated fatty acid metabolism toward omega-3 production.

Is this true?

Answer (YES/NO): NO